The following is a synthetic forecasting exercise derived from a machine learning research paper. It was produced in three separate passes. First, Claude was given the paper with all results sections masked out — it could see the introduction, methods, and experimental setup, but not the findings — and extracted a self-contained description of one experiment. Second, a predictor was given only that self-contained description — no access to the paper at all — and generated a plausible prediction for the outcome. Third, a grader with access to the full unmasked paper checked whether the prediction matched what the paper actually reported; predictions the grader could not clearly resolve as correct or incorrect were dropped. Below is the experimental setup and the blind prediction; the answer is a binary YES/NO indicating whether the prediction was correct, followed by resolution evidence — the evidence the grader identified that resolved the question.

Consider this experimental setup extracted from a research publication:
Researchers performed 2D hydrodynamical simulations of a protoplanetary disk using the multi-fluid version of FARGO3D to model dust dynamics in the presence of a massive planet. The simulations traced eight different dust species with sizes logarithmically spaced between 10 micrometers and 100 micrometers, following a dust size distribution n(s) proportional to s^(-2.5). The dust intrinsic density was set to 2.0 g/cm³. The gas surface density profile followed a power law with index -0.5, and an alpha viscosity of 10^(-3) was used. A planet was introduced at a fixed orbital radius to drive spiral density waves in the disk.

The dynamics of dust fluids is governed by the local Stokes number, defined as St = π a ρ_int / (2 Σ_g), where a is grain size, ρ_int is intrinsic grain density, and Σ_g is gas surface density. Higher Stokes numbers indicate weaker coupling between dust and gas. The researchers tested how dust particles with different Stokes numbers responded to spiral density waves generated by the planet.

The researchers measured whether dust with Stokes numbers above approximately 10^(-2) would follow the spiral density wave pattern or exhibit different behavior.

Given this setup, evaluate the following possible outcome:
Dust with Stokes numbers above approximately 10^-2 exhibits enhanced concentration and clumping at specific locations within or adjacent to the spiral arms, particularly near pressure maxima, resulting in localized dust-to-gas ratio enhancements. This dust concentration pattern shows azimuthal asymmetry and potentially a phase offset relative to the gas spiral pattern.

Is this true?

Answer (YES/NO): NO